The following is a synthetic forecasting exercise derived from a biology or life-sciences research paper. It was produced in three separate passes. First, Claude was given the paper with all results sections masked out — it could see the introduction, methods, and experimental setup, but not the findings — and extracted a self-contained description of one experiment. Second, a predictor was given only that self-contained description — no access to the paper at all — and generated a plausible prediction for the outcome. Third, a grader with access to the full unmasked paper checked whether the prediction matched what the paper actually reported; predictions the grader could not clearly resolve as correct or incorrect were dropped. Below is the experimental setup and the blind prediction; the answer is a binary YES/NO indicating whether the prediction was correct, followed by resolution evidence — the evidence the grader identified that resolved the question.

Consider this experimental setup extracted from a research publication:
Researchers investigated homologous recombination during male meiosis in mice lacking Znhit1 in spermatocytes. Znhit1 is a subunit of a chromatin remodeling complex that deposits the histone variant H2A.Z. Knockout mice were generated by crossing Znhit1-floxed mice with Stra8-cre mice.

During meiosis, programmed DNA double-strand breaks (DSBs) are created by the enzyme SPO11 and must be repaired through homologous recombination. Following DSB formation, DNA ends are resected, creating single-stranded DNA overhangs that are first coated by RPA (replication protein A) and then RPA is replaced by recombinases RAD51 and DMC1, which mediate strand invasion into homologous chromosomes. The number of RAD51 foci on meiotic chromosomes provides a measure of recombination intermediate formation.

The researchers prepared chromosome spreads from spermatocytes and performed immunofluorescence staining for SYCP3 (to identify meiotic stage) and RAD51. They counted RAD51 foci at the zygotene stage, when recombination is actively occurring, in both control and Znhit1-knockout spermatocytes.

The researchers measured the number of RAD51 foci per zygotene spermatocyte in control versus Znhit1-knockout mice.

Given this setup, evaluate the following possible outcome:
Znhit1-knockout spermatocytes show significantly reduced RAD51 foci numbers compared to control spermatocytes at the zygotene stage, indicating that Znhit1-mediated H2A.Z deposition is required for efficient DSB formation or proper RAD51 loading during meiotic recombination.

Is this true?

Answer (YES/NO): NO